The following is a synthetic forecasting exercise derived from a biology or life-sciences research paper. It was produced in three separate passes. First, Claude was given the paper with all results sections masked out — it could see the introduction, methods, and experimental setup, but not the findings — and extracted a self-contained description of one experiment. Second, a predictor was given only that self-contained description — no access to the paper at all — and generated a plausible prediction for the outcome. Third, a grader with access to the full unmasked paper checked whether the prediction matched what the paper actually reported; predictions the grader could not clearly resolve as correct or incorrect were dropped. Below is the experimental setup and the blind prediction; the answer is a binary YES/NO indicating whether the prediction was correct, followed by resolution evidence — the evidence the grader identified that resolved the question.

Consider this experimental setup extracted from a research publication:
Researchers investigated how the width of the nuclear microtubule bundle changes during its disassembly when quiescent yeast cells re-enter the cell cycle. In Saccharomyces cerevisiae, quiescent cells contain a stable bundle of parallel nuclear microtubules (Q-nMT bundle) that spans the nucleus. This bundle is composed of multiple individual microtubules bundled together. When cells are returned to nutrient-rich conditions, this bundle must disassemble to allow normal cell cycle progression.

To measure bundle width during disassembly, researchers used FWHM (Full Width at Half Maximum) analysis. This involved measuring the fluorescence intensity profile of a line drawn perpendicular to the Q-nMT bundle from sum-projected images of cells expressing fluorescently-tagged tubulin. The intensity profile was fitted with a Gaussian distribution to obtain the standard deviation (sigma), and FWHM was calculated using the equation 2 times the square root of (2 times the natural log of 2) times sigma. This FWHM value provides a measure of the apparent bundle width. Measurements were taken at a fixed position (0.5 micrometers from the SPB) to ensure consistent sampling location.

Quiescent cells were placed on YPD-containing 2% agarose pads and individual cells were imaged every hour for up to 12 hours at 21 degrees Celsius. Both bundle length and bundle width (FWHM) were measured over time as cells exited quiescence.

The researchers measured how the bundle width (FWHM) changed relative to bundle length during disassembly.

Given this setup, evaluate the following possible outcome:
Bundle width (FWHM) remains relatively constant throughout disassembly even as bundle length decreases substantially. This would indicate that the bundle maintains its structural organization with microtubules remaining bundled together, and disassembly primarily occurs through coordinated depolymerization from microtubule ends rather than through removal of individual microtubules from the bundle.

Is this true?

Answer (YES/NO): YES